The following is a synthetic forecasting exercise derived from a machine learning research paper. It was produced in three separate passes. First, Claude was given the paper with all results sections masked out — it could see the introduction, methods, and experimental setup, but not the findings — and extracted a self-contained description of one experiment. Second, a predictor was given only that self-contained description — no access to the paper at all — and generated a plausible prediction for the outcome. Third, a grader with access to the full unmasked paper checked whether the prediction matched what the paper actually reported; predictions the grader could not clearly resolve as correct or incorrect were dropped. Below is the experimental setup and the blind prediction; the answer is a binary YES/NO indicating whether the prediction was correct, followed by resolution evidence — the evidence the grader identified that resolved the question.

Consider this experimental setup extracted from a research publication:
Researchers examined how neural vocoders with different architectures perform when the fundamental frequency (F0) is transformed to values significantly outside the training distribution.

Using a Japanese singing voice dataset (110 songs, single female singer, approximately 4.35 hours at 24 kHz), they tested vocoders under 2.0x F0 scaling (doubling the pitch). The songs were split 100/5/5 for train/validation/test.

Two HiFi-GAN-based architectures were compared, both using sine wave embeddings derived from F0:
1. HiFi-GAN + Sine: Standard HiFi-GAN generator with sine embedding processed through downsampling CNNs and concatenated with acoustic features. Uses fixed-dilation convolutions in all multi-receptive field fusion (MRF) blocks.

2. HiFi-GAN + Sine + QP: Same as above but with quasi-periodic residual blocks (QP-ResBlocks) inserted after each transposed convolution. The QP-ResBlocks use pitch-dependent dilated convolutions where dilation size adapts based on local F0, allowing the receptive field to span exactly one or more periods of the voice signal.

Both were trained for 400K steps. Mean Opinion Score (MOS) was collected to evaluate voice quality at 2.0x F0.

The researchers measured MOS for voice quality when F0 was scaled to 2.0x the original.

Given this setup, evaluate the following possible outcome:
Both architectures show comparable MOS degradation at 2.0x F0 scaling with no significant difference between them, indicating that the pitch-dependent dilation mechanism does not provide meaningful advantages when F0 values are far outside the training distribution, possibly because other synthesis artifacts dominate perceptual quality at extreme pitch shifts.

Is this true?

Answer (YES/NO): YES